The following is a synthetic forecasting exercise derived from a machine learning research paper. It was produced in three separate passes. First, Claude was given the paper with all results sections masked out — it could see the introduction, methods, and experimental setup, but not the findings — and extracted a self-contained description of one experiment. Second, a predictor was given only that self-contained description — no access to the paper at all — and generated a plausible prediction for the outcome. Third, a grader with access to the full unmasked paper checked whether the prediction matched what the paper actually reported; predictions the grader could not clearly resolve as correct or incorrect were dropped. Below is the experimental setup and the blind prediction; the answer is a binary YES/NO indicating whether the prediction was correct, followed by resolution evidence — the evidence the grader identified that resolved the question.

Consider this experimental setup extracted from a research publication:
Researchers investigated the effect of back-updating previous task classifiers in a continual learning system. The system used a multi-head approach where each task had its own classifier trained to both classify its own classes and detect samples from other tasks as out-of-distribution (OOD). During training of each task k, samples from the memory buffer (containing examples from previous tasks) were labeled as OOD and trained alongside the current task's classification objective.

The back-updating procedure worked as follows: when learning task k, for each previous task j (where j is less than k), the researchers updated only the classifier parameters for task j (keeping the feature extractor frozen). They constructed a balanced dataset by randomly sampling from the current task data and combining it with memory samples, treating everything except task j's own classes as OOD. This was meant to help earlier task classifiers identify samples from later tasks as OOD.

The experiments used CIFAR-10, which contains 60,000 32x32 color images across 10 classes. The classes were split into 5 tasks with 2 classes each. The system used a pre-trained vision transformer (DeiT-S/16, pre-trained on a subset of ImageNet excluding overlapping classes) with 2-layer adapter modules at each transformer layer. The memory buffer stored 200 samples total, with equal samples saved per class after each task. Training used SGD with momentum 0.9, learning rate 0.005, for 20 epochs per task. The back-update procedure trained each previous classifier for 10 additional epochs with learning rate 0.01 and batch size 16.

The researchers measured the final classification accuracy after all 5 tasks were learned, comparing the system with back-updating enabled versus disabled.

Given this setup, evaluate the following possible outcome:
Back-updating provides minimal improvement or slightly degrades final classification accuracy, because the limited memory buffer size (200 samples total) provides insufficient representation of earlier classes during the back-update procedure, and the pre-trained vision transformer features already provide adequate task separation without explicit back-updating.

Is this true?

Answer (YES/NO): NO